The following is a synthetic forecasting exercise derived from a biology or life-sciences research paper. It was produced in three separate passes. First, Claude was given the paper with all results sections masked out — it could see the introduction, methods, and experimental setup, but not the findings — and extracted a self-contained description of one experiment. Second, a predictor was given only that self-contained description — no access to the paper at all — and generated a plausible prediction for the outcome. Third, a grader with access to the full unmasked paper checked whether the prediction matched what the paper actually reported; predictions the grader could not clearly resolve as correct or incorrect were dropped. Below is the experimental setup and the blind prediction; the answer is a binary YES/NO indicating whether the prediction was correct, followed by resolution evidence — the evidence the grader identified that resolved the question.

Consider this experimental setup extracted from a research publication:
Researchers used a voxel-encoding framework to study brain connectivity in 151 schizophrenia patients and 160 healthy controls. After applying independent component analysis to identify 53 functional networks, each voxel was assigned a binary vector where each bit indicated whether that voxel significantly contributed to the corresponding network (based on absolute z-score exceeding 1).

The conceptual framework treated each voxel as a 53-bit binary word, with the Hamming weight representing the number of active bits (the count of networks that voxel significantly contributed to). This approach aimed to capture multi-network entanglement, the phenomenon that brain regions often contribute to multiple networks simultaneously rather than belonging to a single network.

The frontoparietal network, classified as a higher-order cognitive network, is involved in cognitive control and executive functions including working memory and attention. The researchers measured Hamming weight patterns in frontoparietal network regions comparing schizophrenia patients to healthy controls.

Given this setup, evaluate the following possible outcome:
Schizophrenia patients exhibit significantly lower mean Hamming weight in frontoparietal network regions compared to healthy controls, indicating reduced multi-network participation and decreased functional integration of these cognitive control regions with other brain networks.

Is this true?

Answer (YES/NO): YES